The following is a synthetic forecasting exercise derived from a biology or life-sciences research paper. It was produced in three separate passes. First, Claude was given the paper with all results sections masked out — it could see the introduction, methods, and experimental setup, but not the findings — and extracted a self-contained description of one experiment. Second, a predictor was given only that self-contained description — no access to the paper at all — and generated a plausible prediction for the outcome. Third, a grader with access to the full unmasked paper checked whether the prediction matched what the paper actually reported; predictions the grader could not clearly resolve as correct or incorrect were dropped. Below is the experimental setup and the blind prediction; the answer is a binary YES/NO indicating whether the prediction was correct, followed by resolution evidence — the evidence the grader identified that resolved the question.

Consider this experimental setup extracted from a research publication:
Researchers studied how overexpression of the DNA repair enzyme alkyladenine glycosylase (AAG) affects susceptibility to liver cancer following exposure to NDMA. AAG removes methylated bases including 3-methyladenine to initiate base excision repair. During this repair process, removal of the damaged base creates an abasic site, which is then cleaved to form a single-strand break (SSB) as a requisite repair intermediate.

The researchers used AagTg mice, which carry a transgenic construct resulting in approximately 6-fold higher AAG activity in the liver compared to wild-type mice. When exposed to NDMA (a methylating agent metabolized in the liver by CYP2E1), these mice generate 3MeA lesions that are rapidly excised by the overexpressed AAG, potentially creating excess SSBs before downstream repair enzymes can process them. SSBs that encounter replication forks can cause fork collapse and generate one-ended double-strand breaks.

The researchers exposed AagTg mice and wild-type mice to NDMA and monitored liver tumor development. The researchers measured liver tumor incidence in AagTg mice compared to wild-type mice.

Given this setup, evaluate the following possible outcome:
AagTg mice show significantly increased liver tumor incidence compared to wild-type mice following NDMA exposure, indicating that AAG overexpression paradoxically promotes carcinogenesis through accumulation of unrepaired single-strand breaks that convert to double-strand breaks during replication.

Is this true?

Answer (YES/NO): NO